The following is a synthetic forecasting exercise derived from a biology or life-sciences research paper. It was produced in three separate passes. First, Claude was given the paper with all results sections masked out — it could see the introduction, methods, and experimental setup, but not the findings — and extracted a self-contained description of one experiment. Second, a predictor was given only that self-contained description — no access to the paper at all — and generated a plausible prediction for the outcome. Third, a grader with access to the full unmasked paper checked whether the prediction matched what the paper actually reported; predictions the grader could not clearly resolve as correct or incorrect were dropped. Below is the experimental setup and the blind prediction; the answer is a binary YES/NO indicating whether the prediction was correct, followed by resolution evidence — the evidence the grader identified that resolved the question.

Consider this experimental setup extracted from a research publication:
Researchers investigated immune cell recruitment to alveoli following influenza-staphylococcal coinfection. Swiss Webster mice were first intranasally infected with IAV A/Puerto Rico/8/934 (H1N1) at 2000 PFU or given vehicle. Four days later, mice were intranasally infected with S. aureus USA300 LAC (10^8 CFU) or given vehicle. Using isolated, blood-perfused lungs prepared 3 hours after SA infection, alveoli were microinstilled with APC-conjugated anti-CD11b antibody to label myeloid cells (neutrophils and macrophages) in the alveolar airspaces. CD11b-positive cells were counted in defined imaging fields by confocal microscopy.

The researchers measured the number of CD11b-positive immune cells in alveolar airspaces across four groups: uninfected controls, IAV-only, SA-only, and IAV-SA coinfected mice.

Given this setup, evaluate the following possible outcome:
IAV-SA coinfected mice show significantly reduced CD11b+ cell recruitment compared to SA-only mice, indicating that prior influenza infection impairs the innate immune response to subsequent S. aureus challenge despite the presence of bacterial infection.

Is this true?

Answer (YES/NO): NO